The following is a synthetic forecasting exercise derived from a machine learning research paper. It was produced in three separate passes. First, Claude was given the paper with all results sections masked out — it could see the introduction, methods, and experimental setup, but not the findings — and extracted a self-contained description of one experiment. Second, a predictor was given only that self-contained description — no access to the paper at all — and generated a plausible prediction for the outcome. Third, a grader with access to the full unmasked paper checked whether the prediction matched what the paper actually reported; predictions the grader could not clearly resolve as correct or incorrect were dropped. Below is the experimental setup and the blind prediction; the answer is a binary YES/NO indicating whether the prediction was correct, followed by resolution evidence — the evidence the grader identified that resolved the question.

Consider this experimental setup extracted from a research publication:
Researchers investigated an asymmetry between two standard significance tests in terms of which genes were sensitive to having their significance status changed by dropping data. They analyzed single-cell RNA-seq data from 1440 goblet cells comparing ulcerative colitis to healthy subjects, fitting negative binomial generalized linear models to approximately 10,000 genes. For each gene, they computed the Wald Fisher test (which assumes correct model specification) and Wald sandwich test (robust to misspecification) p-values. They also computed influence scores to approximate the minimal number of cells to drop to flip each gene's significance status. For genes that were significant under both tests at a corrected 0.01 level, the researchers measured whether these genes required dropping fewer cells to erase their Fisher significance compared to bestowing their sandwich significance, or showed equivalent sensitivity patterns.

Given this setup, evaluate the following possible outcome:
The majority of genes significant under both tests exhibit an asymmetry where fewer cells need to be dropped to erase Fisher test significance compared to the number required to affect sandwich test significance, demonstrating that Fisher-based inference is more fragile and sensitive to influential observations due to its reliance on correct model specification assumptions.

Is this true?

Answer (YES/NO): YES